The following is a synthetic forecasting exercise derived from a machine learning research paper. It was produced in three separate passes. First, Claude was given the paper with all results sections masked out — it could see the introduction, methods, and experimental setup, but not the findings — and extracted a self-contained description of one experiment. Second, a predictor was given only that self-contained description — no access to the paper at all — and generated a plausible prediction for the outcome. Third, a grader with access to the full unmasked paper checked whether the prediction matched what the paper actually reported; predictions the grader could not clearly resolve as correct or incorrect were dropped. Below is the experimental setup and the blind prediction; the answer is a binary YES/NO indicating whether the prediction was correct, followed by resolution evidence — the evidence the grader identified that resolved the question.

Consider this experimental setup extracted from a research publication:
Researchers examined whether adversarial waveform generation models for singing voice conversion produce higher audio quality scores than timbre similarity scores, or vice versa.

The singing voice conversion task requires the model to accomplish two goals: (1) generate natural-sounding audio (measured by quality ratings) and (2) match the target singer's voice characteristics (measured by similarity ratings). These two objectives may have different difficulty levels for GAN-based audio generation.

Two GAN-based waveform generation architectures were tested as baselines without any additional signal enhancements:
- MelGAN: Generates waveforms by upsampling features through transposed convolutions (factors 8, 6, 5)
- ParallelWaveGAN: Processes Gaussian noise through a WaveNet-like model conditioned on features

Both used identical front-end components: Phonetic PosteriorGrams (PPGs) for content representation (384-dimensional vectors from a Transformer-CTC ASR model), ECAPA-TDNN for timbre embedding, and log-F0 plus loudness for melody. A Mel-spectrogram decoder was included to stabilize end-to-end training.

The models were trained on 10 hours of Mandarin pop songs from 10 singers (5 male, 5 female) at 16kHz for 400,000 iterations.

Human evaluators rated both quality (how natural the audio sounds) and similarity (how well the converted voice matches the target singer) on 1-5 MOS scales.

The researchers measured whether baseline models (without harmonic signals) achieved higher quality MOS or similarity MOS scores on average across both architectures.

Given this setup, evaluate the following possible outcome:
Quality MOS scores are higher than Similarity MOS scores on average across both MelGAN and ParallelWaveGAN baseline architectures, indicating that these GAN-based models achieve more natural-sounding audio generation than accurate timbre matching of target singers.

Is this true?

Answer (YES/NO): NO